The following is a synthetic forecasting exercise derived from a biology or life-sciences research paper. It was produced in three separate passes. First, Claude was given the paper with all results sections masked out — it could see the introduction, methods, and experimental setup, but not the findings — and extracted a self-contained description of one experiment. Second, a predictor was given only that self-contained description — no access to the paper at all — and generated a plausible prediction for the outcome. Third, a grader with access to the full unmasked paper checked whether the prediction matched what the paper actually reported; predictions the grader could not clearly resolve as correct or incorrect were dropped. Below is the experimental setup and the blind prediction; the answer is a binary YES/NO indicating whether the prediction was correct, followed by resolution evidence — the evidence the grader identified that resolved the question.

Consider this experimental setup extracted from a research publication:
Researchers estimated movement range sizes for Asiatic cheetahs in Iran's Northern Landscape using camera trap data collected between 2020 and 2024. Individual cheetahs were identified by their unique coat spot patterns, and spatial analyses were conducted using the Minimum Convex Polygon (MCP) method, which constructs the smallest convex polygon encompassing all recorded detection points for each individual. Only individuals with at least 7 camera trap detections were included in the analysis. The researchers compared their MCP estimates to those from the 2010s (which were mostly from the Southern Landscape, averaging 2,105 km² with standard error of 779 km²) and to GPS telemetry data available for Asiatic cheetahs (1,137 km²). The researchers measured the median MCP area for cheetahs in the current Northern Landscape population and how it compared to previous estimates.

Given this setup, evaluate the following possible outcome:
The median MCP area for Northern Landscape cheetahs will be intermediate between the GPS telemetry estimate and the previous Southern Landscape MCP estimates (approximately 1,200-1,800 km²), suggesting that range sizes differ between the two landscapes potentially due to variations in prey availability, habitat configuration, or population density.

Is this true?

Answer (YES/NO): YES